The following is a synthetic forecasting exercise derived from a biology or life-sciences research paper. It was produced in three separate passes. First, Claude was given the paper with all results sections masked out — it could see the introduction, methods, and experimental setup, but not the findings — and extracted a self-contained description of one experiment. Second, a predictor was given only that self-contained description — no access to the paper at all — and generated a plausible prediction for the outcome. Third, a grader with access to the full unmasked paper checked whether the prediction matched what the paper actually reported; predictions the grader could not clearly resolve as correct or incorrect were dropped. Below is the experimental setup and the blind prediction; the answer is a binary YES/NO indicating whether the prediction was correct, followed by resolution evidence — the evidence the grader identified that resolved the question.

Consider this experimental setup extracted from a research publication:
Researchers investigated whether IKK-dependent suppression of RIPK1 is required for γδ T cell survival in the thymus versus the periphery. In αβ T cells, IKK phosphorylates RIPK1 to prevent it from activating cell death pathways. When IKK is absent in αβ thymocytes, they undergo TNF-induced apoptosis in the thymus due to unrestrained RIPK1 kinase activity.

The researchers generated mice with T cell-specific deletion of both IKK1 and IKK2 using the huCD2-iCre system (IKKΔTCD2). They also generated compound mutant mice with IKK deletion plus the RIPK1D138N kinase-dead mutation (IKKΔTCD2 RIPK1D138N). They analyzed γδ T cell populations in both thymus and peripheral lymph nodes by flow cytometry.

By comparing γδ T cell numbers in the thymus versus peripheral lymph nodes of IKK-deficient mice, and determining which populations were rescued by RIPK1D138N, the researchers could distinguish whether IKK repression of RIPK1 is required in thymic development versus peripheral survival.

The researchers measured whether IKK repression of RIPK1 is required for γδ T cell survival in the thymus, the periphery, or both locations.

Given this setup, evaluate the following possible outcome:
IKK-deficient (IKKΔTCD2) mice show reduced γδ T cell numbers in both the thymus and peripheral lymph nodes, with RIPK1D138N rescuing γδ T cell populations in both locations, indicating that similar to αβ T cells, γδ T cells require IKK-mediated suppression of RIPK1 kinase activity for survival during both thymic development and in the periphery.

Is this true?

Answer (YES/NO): NO